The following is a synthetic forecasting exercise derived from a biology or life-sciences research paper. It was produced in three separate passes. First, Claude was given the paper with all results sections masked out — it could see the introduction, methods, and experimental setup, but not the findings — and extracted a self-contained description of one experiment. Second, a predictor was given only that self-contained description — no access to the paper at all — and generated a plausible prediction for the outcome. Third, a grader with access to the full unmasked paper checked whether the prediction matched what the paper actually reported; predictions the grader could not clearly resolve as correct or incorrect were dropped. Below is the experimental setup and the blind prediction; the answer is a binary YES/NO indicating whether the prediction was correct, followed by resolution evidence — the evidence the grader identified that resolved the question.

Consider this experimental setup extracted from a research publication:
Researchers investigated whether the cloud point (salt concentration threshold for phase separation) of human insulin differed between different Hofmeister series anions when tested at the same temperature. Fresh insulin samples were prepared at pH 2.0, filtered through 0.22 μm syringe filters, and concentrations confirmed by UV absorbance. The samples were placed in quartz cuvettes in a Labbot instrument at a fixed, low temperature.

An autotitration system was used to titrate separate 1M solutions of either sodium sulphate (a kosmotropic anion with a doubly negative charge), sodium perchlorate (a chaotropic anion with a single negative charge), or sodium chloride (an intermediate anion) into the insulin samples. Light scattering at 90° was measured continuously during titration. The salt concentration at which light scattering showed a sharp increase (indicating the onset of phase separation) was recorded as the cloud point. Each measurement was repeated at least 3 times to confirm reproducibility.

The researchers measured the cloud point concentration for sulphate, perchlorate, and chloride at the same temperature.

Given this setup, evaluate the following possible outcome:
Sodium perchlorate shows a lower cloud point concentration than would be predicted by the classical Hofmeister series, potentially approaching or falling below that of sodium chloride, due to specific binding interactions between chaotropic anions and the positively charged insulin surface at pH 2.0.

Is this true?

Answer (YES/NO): YES